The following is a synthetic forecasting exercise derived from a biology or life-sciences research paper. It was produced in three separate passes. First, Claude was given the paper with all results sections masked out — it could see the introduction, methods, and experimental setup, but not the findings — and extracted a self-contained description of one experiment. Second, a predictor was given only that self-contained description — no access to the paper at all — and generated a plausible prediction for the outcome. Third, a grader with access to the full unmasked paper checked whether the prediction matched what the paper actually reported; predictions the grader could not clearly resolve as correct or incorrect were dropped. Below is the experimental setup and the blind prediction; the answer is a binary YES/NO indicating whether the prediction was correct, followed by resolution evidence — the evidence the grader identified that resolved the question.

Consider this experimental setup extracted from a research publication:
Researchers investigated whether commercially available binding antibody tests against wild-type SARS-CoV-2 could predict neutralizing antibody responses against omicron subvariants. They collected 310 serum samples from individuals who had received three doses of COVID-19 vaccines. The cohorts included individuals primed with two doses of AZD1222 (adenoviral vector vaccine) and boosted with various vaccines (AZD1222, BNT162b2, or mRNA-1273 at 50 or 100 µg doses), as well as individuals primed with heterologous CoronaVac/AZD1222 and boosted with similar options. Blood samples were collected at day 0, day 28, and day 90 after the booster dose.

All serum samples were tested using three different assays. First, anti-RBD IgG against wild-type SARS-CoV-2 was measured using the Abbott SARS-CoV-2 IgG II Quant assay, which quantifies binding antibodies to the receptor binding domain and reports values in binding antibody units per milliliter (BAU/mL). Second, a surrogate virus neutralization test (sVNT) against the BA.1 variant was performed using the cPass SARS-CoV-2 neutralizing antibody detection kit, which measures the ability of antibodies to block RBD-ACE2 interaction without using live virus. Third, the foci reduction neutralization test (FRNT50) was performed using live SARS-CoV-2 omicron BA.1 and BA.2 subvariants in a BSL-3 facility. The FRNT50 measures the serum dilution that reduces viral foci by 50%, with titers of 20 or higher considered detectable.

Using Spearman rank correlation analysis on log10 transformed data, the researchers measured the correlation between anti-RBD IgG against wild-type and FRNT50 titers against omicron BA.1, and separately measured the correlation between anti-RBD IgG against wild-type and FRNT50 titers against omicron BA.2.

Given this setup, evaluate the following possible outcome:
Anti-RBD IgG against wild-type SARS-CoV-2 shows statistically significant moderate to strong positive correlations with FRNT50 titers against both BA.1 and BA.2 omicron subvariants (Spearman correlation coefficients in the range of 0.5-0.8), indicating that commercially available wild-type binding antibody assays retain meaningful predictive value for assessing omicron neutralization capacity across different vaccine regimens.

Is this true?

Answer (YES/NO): NO